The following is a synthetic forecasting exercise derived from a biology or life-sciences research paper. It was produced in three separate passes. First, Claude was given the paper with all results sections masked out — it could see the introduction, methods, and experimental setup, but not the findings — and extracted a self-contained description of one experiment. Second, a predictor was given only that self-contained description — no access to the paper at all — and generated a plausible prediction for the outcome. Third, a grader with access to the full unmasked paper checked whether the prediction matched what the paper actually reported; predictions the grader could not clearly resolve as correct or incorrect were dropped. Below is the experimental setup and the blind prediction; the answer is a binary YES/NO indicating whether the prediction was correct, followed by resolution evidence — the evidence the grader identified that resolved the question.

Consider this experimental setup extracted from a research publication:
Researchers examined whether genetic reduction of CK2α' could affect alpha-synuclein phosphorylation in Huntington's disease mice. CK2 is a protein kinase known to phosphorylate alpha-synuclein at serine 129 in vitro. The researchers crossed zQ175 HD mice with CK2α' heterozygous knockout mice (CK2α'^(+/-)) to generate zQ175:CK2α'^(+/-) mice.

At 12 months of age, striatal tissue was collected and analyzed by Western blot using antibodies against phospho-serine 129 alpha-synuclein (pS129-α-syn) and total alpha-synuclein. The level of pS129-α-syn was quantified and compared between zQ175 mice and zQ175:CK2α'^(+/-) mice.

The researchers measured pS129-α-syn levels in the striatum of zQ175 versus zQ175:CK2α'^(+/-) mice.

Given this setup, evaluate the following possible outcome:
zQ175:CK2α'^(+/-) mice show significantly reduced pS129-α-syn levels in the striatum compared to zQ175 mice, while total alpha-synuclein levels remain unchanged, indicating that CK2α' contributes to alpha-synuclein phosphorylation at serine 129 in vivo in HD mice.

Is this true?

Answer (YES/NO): YES